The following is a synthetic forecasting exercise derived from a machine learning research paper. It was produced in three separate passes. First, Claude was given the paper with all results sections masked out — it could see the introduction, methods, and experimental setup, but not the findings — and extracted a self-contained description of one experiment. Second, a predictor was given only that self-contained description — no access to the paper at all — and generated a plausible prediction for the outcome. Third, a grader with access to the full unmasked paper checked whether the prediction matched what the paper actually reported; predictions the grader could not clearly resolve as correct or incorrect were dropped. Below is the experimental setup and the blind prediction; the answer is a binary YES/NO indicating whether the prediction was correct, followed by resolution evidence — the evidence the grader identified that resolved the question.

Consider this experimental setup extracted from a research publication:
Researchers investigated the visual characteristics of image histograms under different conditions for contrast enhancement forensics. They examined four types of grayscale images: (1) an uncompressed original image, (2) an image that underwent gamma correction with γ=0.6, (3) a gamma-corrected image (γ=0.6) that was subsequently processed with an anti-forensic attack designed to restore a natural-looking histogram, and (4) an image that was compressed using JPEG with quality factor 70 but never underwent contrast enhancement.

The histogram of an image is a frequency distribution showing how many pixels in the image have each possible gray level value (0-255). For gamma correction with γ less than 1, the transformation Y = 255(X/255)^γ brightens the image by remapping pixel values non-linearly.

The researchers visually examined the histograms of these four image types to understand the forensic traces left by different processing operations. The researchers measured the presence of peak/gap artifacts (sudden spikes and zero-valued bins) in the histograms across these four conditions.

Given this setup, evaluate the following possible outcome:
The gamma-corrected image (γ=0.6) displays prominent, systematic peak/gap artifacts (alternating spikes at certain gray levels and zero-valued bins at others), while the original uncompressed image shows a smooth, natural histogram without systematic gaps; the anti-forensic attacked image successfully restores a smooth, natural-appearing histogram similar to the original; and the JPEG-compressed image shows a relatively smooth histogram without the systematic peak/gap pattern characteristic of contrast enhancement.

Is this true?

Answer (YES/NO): NO